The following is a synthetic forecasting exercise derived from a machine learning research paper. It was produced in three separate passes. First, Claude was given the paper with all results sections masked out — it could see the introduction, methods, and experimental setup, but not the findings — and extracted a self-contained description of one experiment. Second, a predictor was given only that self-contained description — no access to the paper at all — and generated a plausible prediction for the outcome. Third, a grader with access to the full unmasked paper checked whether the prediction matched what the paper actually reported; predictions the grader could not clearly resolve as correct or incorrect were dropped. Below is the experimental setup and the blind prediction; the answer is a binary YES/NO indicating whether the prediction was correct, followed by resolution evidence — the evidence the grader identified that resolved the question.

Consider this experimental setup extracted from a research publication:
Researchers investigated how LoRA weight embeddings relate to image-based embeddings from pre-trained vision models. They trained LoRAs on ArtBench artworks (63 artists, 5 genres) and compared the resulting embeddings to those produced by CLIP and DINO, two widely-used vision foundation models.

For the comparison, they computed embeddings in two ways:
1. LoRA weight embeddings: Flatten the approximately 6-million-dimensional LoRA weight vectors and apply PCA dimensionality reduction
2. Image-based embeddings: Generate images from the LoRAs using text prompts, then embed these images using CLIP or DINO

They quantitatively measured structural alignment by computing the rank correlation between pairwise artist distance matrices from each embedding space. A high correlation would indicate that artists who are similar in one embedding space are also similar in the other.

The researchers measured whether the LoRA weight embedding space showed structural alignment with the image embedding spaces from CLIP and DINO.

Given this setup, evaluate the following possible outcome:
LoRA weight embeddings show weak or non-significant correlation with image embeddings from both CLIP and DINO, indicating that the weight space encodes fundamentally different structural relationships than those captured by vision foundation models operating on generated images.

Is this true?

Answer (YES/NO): NO